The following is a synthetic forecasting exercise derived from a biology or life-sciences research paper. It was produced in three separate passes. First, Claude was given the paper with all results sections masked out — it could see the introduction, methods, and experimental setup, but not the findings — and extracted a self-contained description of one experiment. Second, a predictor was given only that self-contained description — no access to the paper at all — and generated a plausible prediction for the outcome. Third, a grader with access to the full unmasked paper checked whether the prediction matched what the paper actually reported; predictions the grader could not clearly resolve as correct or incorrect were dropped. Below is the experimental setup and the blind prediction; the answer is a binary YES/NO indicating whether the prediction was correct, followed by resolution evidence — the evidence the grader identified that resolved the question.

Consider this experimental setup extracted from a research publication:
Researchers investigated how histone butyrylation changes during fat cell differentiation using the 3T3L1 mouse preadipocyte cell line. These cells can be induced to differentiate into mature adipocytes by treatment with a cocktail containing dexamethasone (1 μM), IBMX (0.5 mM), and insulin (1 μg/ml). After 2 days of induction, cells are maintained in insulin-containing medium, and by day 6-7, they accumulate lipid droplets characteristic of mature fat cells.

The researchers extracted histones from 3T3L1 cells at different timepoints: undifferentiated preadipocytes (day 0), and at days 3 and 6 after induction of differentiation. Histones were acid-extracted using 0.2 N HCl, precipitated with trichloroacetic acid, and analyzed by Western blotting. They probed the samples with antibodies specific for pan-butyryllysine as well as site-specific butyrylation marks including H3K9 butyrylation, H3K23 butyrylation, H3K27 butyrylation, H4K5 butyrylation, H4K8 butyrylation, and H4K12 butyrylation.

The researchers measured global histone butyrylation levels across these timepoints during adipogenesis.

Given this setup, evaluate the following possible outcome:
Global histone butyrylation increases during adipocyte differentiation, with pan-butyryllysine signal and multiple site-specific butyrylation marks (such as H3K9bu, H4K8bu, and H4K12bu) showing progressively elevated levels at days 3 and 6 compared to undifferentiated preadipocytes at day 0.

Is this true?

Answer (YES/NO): YES